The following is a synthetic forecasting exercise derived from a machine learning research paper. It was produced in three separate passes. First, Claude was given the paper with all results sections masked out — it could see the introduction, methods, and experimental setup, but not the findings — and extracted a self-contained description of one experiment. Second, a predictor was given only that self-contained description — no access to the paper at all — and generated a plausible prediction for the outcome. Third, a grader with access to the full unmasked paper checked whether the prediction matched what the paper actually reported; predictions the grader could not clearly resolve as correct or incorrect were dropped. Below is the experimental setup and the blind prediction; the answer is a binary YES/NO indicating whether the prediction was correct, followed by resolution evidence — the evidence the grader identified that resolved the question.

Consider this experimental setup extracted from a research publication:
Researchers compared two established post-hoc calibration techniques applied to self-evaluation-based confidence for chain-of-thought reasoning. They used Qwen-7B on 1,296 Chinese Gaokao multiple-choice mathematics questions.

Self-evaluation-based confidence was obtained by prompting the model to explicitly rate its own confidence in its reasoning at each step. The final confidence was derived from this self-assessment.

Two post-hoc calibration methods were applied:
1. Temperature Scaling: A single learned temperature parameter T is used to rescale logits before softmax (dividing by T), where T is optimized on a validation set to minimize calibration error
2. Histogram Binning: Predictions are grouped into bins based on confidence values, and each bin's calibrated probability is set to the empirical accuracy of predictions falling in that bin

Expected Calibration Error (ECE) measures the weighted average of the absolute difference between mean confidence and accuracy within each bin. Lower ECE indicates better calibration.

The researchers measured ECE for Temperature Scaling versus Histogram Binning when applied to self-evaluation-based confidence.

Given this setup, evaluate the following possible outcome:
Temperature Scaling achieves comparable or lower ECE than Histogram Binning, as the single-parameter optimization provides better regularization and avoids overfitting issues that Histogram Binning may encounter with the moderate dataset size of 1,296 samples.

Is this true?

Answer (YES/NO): NO